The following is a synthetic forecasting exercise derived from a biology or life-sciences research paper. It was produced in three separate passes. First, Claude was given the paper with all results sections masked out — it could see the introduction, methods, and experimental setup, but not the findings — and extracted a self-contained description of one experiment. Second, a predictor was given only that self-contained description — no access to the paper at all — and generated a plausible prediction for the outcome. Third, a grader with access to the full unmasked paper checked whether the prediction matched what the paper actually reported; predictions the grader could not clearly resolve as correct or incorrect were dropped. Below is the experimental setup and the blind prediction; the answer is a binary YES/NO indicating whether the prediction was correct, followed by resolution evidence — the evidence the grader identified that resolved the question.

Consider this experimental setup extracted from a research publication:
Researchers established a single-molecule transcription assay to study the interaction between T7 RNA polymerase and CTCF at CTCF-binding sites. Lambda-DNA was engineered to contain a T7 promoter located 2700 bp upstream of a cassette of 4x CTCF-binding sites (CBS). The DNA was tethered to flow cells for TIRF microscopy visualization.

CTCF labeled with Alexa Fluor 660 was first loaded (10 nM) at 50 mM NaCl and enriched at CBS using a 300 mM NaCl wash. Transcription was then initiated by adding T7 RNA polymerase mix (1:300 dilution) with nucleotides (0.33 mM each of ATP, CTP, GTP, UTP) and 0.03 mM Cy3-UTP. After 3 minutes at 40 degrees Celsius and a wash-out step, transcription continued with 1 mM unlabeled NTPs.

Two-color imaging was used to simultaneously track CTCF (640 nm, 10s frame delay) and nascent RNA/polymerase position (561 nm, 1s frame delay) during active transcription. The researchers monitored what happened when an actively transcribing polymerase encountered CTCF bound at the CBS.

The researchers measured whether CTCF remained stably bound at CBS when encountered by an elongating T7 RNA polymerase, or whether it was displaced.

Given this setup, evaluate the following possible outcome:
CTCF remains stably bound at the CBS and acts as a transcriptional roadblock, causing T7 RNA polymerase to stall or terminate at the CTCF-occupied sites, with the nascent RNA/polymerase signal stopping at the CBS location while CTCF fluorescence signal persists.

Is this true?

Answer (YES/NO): NO